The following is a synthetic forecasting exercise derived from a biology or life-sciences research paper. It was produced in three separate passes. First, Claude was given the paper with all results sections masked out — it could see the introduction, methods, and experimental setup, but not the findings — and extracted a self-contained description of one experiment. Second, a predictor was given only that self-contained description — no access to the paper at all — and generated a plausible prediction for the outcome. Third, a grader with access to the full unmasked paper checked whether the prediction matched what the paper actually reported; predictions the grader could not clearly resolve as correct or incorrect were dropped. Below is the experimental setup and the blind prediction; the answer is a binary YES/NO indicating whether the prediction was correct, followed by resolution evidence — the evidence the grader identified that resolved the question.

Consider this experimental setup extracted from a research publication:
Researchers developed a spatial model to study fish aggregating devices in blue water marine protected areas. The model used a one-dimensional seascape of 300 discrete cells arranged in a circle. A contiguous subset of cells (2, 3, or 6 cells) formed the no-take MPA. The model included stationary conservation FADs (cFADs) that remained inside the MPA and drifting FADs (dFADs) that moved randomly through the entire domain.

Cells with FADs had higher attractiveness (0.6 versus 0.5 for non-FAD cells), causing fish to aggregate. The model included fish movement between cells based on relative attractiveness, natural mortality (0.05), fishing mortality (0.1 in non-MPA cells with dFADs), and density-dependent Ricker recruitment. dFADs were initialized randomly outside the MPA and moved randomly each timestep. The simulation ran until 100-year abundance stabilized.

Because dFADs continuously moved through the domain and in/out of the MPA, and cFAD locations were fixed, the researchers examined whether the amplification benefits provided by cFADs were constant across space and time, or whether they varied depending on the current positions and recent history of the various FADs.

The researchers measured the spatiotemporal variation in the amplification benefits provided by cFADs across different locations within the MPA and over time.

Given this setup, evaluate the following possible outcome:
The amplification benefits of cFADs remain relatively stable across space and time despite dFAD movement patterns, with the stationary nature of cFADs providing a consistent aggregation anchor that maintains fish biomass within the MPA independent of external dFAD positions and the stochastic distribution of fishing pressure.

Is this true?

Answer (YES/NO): NO